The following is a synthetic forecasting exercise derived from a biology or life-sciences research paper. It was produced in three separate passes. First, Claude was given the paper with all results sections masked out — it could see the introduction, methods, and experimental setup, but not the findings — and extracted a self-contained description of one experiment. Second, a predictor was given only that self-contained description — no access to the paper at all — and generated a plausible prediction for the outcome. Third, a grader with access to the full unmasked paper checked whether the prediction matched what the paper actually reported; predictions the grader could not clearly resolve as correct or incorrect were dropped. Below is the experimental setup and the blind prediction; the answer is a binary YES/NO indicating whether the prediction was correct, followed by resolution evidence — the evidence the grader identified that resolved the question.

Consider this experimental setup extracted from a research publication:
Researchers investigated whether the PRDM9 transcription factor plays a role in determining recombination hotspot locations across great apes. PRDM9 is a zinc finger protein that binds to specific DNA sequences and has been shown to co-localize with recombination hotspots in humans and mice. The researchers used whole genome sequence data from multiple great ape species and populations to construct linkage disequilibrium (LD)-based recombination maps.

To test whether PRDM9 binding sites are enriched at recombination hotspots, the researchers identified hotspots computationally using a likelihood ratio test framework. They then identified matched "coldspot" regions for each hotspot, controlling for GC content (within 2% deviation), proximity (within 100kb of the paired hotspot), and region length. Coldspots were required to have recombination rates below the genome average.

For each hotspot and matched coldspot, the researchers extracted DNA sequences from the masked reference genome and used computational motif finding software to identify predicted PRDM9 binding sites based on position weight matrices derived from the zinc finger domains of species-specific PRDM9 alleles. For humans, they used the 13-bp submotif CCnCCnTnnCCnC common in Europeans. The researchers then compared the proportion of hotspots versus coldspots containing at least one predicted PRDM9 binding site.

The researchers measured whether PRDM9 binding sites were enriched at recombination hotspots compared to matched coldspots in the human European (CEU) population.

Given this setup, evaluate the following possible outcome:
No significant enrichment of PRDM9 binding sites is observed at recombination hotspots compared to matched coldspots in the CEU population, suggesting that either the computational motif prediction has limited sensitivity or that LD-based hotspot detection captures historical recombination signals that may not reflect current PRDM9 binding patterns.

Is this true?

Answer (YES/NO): NO